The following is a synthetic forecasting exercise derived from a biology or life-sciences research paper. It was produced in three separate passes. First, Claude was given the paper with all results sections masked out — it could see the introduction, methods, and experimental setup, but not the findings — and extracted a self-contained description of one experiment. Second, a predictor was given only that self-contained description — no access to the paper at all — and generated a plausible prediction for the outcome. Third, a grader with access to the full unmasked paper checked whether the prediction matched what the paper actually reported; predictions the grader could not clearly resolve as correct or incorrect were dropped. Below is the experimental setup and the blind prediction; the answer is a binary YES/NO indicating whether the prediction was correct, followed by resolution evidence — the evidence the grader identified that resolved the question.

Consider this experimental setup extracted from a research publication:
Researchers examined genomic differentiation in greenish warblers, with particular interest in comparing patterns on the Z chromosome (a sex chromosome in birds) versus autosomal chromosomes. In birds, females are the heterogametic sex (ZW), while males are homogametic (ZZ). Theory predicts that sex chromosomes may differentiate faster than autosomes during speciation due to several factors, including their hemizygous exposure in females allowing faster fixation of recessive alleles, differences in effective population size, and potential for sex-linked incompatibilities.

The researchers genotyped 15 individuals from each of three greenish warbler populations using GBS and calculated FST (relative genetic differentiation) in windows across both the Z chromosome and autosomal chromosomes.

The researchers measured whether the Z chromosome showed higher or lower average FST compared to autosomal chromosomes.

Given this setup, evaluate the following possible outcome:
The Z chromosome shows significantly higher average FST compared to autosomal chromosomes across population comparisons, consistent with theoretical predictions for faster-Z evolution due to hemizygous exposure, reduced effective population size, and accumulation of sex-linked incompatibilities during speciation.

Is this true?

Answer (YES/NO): YES